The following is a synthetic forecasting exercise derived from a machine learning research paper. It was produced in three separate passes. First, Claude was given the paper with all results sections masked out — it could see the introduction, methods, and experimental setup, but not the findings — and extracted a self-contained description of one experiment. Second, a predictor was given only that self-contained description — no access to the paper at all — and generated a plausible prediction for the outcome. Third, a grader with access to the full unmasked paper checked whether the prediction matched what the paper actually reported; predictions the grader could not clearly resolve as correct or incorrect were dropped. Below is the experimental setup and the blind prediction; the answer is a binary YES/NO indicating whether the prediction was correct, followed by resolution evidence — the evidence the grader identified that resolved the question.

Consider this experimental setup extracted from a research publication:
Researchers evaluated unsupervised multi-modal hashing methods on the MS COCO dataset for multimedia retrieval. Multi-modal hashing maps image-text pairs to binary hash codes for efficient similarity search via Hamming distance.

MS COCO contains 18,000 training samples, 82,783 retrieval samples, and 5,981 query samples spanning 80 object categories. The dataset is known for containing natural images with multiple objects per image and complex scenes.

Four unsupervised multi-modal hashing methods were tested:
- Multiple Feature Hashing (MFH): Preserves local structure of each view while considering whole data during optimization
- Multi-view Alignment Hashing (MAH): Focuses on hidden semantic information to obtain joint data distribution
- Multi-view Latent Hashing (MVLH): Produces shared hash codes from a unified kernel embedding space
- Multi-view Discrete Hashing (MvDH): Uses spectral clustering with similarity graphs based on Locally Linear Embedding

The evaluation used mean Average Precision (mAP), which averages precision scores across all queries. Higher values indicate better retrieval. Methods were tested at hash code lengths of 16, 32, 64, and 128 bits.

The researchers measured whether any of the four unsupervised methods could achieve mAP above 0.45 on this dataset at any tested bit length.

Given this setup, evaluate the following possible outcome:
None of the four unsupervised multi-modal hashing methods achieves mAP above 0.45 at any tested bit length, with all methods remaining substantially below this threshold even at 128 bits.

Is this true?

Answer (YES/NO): YES